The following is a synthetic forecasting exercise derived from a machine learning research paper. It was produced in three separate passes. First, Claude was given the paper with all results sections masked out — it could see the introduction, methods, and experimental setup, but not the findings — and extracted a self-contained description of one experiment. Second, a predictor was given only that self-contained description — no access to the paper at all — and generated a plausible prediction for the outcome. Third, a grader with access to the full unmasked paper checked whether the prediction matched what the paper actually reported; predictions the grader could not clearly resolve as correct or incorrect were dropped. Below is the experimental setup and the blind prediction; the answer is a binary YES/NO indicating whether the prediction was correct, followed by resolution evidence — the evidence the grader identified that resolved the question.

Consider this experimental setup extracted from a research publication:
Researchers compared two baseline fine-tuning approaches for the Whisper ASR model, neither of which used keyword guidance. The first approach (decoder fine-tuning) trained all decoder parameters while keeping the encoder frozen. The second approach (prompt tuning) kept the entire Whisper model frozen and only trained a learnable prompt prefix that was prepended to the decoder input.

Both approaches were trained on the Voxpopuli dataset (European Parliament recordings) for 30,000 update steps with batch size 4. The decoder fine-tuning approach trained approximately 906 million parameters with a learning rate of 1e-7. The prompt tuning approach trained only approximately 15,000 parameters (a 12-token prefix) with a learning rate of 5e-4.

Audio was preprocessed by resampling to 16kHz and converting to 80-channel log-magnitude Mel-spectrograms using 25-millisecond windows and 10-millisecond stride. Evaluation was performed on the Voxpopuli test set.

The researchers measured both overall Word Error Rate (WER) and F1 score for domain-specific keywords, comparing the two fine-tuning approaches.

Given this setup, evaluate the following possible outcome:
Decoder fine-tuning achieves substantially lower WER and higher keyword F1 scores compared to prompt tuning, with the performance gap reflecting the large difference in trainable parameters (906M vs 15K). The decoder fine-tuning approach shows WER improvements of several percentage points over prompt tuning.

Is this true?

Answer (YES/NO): NO